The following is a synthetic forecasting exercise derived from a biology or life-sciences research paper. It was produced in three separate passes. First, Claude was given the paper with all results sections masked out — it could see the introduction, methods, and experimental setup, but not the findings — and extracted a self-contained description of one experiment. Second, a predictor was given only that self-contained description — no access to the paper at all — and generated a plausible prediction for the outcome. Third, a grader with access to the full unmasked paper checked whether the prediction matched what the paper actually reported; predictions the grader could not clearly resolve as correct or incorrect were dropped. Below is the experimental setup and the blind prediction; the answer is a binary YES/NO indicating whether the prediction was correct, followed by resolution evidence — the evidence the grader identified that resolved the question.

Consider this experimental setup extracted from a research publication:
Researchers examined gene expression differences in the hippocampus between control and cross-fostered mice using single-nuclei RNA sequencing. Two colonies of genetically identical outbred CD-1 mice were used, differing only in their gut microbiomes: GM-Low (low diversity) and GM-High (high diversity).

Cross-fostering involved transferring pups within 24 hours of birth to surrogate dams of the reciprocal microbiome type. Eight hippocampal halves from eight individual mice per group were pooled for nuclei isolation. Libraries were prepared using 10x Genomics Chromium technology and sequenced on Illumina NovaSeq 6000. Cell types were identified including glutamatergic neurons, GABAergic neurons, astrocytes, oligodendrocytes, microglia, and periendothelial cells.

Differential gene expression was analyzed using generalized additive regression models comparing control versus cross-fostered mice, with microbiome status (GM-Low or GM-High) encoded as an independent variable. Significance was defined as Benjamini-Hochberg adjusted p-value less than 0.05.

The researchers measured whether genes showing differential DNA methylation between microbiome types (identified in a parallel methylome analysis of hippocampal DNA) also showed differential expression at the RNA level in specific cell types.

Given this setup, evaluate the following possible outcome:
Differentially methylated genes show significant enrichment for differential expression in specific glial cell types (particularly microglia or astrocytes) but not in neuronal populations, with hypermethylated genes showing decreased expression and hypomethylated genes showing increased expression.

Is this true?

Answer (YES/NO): NO